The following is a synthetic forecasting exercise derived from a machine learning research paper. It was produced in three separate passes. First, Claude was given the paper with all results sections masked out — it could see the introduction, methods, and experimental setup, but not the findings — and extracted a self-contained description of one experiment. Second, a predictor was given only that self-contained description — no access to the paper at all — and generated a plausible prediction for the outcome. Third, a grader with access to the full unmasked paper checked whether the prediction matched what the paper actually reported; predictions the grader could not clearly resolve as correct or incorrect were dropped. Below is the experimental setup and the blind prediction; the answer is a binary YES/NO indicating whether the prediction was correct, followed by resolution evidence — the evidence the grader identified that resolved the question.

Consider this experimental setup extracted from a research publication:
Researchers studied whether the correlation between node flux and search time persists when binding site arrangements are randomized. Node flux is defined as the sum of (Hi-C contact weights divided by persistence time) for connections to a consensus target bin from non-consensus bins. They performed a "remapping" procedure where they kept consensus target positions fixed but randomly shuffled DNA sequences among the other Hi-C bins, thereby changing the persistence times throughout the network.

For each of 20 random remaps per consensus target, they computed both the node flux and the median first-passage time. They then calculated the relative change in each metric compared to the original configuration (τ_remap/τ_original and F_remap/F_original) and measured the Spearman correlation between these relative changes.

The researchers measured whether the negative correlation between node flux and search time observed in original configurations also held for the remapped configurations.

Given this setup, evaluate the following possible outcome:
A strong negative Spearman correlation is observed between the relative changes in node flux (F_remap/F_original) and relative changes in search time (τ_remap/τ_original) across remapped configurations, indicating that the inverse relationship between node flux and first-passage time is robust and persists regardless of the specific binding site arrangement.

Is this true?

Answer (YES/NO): YES